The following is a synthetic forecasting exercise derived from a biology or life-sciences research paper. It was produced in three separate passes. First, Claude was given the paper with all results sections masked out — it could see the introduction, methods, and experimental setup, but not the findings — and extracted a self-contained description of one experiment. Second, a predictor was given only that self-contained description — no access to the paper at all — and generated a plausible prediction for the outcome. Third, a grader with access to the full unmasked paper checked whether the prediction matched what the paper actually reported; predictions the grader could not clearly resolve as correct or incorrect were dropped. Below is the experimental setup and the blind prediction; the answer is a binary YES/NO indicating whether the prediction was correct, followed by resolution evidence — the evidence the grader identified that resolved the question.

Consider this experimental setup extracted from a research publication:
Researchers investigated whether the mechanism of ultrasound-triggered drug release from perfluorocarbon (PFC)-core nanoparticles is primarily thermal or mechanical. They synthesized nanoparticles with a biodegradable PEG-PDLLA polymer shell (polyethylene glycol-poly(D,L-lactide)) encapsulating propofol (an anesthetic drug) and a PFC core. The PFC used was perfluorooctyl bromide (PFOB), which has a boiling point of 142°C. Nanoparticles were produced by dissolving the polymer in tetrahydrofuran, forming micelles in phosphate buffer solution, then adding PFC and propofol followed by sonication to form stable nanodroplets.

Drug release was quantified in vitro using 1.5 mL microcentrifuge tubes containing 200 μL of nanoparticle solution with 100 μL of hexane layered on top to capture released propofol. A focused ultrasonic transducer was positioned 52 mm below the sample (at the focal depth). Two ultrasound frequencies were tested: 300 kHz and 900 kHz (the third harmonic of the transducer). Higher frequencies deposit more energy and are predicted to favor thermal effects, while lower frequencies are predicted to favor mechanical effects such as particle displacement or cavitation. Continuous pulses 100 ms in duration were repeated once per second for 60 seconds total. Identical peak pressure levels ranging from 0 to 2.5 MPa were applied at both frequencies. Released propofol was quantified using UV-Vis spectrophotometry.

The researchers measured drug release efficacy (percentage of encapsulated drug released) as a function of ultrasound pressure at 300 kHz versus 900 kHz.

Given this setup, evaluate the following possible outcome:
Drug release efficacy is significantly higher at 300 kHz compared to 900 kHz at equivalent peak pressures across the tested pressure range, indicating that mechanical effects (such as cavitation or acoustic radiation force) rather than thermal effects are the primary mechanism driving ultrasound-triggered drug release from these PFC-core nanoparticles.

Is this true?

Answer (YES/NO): YES